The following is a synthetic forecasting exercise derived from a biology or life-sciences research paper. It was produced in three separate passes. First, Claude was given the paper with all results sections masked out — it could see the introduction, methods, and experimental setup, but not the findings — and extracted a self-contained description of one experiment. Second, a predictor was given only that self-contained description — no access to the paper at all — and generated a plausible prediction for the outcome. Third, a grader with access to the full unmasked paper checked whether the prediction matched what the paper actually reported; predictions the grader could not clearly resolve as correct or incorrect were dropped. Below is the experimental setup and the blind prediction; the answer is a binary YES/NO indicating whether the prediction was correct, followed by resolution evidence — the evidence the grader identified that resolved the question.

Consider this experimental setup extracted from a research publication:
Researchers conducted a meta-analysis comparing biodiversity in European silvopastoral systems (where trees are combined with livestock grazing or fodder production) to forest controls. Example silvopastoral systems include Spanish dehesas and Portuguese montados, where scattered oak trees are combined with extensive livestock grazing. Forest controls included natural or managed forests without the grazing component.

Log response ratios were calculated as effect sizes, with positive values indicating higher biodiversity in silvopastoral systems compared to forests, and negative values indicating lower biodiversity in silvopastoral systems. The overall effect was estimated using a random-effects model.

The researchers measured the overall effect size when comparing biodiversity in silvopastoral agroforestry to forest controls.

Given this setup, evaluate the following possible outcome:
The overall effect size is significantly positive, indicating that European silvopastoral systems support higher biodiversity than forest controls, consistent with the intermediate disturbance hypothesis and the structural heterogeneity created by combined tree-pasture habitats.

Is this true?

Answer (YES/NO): NO